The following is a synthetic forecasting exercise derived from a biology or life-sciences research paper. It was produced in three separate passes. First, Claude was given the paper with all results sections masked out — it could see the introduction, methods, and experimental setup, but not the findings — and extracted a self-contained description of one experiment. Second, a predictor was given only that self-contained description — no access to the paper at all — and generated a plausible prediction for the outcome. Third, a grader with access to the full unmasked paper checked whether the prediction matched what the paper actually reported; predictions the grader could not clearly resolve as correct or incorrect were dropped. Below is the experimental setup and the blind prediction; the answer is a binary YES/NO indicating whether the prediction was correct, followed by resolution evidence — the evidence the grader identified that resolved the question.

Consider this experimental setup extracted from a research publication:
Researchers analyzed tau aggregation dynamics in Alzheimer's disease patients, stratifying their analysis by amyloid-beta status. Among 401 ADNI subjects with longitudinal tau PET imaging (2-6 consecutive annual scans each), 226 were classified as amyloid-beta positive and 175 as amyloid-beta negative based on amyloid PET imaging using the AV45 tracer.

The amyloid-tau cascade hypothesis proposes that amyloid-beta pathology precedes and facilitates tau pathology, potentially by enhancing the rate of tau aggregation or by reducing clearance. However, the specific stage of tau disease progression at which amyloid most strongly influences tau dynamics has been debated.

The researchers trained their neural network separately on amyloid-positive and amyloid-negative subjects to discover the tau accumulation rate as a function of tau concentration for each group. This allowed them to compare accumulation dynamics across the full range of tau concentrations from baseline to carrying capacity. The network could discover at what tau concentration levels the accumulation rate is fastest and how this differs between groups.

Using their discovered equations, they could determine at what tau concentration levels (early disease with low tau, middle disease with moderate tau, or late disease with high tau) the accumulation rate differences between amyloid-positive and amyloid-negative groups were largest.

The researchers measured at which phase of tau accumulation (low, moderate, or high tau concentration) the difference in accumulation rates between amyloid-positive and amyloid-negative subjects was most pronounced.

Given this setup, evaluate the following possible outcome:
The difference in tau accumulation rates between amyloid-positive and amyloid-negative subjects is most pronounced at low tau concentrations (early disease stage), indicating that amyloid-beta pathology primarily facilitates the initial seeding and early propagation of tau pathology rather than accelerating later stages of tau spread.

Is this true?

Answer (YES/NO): YES